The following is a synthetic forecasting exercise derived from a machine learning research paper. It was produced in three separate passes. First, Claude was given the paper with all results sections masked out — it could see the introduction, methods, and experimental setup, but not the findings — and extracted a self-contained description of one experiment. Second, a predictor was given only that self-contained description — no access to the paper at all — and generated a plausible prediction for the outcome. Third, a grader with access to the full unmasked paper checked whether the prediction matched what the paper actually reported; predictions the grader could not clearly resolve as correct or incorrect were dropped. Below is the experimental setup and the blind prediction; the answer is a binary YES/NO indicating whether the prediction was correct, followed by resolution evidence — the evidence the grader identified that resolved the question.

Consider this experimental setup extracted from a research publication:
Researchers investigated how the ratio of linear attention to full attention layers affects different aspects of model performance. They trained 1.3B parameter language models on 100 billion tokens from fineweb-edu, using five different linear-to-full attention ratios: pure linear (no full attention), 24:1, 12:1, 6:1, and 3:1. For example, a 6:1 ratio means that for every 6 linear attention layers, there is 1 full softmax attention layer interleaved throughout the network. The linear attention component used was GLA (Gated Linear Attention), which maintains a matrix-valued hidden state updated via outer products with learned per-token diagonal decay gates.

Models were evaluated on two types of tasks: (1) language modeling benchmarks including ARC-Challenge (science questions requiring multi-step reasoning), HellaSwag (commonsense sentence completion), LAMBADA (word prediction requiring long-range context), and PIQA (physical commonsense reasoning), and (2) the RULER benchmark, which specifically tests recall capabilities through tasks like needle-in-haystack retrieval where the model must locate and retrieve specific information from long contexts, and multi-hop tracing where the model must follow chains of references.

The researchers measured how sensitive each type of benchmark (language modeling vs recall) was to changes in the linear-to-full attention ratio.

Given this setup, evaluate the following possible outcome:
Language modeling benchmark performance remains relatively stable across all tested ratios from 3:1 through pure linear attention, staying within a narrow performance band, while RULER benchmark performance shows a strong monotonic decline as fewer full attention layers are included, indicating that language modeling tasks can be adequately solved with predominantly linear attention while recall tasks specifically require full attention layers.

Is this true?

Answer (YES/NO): NO